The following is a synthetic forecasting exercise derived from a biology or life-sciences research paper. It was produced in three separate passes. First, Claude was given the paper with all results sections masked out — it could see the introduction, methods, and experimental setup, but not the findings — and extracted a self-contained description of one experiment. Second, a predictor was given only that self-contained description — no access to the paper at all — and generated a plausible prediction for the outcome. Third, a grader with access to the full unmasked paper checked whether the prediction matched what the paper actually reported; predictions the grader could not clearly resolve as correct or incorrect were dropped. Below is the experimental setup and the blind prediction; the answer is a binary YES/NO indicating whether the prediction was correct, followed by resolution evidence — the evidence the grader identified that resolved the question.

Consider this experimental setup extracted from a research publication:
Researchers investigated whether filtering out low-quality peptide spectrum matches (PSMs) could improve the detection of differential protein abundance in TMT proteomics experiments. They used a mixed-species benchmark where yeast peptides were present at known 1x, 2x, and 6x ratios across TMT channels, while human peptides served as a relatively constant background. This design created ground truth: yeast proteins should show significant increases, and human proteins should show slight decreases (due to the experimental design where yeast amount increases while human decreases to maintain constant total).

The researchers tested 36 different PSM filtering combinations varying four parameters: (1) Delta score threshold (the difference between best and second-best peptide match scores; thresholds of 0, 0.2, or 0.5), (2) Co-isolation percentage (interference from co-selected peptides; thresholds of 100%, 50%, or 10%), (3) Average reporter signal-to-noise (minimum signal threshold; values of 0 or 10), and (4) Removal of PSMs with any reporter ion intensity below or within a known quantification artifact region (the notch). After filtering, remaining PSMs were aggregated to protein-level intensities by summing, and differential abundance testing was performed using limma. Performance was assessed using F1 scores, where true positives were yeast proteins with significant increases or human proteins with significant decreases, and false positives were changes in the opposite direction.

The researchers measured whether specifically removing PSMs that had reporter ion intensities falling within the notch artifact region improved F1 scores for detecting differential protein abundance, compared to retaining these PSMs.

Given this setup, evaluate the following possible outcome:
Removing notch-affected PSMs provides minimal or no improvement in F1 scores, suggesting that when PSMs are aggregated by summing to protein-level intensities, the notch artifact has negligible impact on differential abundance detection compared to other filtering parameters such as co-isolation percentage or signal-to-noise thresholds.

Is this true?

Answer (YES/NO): YES